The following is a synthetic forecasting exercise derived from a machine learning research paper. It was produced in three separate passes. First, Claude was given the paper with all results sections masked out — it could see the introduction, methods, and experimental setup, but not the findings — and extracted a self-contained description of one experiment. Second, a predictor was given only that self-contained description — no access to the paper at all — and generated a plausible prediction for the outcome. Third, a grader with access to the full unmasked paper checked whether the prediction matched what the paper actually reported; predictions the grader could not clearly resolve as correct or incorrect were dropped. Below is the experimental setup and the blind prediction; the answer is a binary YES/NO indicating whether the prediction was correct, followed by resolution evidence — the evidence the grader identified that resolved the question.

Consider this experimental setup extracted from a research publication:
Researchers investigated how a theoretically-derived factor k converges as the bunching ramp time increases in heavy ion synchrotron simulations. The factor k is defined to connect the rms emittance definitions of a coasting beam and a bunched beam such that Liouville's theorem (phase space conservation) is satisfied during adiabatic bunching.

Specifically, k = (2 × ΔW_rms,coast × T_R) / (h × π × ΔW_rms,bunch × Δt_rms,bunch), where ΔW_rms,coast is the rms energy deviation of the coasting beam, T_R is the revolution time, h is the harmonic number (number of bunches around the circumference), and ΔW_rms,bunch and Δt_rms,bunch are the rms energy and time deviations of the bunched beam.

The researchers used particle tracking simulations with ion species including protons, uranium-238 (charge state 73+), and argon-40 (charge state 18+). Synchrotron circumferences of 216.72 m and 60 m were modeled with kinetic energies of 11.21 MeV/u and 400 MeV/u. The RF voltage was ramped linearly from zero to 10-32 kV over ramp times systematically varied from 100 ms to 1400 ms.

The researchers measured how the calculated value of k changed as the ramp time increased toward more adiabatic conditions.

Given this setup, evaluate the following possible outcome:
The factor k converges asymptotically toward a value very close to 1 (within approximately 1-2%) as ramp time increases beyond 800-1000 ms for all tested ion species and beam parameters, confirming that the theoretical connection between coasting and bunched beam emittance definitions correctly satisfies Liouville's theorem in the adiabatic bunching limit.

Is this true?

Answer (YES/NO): NO